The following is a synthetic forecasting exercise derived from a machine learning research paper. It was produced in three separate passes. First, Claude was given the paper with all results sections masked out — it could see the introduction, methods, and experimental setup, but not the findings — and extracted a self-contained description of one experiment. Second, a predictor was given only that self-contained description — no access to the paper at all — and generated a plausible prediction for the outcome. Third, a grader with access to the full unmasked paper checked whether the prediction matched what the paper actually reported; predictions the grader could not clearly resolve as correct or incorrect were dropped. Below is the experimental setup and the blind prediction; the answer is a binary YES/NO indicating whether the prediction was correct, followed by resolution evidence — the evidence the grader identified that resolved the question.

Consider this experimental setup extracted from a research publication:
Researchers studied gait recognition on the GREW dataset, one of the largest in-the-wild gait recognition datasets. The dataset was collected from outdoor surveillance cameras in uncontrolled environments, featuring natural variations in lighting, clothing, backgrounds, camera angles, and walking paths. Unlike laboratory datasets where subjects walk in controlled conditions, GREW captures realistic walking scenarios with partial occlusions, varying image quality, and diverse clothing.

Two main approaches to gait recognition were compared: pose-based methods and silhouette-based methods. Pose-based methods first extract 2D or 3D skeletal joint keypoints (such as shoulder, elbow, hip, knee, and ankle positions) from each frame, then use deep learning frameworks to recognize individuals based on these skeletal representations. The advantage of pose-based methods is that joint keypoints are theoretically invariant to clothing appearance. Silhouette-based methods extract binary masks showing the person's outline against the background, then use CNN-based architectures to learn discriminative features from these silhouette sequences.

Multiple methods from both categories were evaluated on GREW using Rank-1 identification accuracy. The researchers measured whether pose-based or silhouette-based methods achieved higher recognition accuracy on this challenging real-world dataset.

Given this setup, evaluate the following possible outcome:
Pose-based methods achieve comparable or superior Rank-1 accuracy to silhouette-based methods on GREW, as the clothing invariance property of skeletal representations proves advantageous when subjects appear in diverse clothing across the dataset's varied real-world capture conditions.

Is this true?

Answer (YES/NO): NO